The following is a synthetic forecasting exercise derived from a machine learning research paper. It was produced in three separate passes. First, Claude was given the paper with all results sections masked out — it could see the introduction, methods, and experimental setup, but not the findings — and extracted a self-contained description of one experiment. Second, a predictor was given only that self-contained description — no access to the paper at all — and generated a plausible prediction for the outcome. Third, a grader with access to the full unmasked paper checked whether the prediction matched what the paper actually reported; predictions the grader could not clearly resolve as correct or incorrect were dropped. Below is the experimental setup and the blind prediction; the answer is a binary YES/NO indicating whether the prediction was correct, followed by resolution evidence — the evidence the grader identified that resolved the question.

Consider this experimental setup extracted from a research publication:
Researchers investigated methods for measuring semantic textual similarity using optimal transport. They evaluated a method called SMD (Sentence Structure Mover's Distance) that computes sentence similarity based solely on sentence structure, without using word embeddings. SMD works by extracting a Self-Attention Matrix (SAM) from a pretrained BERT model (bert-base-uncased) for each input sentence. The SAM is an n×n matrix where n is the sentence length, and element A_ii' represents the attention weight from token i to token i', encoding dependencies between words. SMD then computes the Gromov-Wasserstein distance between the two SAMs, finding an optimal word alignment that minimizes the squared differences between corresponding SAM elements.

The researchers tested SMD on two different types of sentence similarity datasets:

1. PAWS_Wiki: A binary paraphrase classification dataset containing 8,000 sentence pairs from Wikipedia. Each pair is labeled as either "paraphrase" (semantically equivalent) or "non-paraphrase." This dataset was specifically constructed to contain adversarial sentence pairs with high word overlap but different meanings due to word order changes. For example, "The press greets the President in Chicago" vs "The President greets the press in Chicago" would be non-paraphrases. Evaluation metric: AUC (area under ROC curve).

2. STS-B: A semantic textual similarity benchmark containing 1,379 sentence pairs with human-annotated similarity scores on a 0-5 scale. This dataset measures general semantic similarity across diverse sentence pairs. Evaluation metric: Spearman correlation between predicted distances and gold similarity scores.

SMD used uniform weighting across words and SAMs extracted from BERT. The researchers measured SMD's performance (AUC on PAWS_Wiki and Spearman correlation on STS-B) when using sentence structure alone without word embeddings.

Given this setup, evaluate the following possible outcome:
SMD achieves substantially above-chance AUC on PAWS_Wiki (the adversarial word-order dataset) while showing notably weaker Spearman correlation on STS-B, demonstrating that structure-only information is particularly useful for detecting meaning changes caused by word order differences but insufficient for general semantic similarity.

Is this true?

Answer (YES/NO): YES